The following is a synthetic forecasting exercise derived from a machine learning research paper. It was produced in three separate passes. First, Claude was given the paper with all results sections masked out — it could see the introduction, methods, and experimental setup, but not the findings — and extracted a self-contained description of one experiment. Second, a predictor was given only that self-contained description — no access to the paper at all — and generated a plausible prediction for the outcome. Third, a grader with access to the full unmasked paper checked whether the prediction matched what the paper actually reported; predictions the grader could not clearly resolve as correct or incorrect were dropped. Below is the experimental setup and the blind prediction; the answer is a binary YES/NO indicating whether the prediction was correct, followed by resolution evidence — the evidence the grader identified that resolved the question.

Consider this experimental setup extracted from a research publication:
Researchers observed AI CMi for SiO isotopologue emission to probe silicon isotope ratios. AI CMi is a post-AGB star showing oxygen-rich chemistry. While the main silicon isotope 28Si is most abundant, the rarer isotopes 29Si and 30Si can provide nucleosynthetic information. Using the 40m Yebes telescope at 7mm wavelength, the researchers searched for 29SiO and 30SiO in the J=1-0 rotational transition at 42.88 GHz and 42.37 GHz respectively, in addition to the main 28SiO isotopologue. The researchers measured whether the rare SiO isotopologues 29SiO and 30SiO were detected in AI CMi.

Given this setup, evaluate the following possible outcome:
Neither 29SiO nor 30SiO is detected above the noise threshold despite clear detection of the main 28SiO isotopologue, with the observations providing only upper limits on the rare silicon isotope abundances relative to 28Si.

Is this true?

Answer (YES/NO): NO